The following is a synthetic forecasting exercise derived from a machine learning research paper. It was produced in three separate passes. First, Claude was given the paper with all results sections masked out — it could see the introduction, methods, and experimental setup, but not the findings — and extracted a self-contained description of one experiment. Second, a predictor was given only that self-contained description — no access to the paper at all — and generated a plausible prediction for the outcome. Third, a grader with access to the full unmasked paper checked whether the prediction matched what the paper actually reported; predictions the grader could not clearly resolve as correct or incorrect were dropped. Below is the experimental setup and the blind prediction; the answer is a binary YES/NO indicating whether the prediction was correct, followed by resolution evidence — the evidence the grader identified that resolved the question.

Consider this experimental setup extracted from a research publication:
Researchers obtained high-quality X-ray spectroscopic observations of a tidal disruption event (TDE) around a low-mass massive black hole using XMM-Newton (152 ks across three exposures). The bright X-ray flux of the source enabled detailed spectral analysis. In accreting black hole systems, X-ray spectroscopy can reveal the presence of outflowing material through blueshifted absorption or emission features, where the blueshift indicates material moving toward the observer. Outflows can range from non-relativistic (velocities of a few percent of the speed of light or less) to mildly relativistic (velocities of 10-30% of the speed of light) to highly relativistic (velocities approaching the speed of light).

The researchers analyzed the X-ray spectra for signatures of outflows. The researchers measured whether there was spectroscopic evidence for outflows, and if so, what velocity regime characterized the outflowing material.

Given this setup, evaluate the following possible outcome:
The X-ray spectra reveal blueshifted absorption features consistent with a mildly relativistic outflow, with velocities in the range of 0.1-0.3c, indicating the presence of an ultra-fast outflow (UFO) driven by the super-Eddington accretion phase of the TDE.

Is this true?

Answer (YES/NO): YES